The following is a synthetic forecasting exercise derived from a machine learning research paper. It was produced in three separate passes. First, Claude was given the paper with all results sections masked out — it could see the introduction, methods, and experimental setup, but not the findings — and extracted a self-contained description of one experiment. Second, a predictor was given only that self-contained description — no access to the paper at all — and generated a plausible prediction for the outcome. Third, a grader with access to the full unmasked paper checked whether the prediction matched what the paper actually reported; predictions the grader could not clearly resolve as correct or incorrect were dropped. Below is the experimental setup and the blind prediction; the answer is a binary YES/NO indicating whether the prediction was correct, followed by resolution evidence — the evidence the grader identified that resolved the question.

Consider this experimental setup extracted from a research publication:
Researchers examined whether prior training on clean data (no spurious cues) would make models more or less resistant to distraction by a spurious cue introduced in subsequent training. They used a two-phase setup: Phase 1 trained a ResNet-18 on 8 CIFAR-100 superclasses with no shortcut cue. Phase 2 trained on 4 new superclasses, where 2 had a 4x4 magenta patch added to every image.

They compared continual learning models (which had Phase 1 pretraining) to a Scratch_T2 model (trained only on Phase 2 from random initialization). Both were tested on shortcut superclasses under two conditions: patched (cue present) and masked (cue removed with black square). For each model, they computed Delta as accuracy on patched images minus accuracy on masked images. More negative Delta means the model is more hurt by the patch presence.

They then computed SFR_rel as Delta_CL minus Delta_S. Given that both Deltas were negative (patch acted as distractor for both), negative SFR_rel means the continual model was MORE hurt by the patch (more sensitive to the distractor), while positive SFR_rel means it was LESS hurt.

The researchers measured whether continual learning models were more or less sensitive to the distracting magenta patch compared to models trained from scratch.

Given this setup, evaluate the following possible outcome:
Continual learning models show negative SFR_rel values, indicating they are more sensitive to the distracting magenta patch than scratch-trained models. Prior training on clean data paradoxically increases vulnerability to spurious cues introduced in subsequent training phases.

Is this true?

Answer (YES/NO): YES